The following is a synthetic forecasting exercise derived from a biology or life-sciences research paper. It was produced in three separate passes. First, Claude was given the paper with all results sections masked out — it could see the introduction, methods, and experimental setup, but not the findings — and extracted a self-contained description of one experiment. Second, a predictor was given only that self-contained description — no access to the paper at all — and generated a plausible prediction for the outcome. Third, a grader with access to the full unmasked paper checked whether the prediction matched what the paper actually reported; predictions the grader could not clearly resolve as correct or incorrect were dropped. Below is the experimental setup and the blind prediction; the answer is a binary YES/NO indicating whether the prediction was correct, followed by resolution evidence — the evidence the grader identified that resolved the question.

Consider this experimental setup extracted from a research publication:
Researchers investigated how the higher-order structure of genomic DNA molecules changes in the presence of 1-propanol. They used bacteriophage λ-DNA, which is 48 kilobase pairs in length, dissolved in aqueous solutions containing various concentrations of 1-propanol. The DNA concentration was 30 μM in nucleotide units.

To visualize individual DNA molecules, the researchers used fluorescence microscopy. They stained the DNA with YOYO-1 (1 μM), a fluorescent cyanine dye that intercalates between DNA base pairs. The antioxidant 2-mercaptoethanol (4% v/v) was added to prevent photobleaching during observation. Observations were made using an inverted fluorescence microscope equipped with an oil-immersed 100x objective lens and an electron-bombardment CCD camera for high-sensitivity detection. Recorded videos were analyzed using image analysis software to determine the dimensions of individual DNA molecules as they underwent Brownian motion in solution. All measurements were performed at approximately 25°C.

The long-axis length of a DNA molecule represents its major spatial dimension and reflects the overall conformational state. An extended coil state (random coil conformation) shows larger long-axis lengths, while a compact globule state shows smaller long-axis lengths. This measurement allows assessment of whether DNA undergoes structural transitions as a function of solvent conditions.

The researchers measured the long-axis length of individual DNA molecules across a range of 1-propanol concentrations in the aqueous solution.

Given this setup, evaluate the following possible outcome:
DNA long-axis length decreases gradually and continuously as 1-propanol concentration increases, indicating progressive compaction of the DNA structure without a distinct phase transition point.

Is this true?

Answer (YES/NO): NO